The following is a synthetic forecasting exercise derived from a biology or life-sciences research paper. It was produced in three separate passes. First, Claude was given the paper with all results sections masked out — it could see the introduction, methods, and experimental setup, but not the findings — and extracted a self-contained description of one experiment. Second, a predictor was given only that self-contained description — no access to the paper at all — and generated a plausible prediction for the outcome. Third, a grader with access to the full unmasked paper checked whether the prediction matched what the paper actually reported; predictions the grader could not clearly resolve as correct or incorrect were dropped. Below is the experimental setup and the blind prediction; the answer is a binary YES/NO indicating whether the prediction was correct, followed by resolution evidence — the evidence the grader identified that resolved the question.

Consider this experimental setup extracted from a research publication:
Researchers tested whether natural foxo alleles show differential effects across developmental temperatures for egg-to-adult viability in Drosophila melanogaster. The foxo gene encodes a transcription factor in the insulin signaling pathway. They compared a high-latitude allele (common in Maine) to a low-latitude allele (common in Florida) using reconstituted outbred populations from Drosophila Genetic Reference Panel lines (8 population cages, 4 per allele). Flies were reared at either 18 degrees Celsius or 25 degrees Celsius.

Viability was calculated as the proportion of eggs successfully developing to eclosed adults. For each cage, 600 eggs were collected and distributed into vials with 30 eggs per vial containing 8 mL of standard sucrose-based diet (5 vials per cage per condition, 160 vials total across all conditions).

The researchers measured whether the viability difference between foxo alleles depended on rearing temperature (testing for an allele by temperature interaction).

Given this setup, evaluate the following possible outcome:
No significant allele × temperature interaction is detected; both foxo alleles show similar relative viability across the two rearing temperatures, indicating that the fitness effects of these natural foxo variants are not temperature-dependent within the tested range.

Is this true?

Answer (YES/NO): YES